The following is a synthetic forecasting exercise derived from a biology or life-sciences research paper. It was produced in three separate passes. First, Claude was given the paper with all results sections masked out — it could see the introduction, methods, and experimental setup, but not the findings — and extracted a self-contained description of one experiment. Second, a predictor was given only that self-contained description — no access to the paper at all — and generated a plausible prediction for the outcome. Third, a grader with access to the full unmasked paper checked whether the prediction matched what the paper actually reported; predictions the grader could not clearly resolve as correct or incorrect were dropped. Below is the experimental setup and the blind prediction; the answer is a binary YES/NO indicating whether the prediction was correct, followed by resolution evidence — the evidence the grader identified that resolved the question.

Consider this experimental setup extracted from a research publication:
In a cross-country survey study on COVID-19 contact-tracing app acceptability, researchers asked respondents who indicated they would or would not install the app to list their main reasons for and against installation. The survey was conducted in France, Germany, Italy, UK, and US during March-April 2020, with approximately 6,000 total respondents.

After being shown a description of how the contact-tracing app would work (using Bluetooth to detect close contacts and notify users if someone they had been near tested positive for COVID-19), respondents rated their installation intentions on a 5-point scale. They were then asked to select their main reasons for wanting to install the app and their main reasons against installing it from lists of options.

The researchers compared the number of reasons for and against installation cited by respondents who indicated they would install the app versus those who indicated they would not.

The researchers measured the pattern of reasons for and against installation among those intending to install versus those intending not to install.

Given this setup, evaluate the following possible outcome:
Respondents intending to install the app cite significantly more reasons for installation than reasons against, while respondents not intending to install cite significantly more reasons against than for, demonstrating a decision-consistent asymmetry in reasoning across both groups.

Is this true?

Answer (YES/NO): NO